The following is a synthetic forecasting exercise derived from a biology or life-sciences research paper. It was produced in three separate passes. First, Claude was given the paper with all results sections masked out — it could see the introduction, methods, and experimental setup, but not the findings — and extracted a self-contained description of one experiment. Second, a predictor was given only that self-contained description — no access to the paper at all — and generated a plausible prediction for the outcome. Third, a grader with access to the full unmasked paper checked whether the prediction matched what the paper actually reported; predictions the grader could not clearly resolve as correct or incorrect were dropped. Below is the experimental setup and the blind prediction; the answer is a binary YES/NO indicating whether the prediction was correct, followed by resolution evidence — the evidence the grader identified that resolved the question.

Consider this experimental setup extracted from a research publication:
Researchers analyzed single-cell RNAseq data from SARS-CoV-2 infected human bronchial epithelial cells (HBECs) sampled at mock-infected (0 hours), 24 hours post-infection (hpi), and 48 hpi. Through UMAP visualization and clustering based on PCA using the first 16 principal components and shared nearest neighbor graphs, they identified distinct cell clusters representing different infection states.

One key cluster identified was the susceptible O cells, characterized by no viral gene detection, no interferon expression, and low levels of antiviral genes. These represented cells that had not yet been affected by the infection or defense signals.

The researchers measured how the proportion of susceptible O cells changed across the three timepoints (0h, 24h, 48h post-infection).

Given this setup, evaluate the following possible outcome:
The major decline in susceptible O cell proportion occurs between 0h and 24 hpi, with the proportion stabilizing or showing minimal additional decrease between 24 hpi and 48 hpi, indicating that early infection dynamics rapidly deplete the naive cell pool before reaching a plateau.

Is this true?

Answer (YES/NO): NO